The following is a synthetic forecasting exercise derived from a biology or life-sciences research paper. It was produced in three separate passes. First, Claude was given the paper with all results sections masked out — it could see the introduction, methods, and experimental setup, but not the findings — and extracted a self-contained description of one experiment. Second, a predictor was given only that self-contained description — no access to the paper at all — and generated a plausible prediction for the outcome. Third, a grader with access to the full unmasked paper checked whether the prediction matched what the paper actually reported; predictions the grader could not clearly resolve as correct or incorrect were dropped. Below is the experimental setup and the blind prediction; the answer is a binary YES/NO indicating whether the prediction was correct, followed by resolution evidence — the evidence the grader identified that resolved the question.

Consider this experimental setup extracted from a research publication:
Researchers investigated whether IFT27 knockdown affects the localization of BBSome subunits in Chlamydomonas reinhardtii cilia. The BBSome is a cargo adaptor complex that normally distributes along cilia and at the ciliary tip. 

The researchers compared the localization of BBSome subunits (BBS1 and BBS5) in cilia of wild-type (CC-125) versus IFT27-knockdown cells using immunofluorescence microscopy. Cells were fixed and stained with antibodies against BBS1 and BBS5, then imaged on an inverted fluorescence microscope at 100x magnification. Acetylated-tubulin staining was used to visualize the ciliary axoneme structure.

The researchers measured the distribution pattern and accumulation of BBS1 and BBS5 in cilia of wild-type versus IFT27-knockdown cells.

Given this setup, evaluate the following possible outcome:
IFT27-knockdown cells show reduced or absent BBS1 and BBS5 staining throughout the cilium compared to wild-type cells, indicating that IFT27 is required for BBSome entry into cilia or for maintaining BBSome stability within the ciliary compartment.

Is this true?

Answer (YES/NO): NO